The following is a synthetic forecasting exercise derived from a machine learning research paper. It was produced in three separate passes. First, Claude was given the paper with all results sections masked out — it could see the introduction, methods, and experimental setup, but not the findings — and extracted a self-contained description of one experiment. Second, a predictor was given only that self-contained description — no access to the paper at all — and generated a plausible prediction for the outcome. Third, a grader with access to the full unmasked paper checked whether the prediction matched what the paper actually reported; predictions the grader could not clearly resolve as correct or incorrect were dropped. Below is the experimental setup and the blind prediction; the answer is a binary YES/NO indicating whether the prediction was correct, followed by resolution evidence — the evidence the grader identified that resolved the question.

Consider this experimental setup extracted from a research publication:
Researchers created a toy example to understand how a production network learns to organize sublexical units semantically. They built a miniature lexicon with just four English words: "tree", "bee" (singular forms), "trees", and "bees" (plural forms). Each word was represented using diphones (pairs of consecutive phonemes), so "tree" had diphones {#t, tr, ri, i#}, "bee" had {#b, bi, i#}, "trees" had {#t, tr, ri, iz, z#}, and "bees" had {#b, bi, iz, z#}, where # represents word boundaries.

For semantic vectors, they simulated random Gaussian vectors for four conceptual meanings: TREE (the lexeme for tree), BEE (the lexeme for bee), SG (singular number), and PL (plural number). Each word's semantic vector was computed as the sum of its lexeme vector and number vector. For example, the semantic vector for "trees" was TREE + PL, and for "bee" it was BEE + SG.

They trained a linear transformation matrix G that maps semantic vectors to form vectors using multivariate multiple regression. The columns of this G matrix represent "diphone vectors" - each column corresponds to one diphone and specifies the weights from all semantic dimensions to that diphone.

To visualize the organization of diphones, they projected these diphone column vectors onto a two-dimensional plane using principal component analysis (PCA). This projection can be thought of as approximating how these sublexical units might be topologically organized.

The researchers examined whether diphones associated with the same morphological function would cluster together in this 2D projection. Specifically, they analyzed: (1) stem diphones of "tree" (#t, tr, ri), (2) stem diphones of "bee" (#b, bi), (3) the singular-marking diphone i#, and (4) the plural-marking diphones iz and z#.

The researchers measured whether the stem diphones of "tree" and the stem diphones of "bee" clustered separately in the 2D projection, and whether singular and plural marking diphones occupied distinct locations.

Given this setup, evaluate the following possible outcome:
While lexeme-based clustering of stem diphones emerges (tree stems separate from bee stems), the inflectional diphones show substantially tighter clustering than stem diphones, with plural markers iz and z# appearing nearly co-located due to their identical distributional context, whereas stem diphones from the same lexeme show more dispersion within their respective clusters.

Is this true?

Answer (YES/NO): NO